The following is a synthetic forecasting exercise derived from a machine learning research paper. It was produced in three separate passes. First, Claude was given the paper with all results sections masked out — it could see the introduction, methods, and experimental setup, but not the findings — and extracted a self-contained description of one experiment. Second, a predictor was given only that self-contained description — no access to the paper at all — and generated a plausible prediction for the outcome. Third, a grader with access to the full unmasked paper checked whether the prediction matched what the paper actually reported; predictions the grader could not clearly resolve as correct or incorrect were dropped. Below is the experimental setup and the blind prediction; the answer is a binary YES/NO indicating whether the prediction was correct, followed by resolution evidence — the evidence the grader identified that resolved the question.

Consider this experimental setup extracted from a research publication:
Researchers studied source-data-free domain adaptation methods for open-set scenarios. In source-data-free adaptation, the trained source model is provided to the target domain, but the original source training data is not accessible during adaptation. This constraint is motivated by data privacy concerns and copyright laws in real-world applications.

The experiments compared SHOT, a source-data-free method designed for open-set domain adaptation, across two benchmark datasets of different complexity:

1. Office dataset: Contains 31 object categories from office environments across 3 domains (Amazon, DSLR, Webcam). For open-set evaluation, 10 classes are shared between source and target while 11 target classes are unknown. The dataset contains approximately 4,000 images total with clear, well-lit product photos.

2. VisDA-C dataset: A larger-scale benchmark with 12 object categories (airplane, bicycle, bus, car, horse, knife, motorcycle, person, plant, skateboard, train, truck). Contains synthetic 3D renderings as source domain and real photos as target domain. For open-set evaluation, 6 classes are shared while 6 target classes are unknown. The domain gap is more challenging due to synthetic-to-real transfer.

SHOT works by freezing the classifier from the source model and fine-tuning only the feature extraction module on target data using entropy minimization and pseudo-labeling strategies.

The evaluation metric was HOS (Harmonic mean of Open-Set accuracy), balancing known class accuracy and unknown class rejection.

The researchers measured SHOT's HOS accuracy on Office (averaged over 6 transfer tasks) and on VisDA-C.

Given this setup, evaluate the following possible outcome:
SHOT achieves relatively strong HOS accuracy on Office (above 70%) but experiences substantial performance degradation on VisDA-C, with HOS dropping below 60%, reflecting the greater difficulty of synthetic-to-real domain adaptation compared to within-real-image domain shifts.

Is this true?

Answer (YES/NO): YES